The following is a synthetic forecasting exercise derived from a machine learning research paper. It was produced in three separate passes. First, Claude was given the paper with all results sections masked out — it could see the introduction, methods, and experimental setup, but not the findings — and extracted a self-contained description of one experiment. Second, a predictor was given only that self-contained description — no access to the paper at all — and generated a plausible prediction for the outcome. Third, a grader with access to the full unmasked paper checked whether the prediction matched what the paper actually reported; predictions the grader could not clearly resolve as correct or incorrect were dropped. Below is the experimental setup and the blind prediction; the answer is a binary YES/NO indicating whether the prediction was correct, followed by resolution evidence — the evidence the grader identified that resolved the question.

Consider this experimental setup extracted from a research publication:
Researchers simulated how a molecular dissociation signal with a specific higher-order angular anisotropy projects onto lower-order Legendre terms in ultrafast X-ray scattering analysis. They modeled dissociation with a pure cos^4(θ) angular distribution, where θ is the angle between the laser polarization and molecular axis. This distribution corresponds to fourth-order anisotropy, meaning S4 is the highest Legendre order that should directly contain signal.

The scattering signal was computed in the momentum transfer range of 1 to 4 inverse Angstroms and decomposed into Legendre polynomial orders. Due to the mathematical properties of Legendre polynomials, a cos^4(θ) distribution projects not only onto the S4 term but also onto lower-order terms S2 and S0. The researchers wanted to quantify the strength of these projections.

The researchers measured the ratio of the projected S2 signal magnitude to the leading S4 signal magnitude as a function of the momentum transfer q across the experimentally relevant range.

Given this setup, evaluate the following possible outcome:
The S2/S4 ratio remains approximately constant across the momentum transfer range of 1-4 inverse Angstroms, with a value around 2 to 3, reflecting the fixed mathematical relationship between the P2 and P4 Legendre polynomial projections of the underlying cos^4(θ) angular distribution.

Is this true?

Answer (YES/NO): NO